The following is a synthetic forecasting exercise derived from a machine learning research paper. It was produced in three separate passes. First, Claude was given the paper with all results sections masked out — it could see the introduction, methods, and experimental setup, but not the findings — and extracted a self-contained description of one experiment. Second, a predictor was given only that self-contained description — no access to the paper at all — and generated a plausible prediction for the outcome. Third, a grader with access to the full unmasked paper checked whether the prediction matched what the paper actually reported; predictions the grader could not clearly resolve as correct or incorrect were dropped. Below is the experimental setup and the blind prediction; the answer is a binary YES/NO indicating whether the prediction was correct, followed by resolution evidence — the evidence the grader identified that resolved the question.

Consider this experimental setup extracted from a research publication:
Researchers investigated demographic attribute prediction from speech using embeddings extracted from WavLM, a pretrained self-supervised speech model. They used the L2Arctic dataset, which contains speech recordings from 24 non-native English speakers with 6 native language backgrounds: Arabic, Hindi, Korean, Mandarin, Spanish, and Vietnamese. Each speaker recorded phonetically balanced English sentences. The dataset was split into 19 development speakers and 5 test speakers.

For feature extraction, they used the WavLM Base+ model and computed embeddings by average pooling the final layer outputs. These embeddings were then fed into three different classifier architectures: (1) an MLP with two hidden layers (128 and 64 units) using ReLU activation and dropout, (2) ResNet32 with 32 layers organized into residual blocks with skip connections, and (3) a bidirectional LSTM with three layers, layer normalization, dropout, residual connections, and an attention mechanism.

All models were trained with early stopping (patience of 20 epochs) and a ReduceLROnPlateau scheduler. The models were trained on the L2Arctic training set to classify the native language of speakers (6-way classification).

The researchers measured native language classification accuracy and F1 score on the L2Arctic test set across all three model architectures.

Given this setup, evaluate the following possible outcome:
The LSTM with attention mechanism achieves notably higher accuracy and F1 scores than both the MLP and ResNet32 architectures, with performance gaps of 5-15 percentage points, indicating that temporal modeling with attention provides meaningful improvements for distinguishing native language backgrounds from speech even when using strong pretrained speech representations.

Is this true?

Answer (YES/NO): NO